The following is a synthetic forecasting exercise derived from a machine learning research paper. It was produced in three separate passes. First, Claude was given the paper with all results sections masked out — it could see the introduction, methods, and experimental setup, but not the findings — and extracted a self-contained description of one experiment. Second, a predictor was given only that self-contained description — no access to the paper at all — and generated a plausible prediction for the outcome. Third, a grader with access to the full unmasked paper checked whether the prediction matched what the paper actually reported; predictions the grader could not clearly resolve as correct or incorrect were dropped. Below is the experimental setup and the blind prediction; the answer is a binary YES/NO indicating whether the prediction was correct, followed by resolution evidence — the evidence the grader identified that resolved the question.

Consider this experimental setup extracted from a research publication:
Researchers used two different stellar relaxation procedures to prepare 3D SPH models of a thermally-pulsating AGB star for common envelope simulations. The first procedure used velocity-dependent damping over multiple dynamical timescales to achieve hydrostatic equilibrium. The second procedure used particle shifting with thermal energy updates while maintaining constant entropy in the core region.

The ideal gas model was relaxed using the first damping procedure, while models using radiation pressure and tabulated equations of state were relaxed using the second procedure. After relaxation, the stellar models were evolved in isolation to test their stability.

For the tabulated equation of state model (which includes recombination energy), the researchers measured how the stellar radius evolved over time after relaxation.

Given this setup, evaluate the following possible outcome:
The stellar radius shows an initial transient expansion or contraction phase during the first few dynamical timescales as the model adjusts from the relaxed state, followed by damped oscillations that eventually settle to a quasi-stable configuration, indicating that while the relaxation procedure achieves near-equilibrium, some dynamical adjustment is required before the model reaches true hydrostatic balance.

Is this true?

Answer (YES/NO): NO